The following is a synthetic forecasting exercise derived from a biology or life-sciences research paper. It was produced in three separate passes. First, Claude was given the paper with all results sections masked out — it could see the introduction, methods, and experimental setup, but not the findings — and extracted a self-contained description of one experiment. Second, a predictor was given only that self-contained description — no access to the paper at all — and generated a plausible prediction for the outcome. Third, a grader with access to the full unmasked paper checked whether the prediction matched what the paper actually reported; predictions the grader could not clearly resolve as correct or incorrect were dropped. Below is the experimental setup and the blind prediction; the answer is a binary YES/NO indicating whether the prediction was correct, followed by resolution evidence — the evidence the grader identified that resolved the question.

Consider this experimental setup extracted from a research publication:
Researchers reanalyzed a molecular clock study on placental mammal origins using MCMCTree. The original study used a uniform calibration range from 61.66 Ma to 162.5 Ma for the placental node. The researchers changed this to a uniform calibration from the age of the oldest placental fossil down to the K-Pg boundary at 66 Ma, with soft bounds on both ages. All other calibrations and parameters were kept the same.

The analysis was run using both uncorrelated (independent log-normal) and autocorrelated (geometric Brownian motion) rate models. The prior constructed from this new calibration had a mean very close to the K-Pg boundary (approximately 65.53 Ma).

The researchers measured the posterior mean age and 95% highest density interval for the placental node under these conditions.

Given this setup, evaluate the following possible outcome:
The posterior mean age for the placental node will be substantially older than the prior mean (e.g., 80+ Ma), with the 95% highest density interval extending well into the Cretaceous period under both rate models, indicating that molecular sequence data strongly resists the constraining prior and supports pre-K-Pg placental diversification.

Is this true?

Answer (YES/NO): NO